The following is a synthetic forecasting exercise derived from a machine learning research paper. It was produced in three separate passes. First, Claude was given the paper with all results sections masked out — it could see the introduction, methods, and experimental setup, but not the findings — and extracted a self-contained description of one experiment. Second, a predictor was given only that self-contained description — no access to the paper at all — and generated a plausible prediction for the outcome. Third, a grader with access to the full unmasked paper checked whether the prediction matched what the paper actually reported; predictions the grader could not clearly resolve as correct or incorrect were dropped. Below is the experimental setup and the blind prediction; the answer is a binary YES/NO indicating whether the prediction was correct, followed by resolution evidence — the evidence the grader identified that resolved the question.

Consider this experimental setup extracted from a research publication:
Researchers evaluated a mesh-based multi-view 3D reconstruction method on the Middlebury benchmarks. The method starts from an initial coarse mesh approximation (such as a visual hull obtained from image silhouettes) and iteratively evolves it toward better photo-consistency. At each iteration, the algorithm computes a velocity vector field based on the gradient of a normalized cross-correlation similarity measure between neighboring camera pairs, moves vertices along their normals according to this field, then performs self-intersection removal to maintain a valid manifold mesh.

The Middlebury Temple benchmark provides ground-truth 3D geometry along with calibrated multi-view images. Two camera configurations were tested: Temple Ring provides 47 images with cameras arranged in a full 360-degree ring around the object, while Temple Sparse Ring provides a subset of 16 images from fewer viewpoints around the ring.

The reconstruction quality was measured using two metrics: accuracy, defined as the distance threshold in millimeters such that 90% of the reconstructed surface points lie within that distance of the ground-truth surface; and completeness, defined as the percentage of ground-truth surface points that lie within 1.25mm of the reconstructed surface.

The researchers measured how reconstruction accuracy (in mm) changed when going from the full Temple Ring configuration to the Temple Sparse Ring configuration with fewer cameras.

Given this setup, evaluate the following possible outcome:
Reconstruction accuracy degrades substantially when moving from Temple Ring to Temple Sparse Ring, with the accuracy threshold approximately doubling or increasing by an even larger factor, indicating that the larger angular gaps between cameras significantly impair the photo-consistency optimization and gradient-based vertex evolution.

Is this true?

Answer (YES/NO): NO